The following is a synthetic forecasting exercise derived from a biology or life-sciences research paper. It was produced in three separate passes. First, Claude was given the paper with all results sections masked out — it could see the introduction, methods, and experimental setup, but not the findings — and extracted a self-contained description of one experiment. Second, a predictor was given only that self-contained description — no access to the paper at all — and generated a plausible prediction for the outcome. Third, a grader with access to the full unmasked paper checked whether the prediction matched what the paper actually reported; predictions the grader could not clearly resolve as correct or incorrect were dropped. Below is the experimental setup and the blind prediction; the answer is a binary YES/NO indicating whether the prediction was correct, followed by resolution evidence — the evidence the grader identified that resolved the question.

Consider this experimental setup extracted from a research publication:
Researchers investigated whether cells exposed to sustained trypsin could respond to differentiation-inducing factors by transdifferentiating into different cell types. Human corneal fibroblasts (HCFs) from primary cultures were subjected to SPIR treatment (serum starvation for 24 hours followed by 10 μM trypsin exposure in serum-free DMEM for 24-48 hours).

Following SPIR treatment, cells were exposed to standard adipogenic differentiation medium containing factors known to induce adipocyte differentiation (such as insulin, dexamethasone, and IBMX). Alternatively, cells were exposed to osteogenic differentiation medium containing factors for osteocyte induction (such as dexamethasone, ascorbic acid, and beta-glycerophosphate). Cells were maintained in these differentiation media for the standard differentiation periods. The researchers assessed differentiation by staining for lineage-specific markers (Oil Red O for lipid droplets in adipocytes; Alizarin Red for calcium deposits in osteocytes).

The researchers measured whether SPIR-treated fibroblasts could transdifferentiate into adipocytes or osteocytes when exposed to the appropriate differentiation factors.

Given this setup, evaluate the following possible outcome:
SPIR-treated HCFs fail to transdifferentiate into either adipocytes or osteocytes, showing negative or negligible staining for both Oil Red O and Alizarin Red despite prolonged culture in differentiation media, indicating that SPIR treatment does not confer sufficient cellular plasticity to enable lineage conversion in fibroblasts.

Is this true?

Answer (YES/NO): NO